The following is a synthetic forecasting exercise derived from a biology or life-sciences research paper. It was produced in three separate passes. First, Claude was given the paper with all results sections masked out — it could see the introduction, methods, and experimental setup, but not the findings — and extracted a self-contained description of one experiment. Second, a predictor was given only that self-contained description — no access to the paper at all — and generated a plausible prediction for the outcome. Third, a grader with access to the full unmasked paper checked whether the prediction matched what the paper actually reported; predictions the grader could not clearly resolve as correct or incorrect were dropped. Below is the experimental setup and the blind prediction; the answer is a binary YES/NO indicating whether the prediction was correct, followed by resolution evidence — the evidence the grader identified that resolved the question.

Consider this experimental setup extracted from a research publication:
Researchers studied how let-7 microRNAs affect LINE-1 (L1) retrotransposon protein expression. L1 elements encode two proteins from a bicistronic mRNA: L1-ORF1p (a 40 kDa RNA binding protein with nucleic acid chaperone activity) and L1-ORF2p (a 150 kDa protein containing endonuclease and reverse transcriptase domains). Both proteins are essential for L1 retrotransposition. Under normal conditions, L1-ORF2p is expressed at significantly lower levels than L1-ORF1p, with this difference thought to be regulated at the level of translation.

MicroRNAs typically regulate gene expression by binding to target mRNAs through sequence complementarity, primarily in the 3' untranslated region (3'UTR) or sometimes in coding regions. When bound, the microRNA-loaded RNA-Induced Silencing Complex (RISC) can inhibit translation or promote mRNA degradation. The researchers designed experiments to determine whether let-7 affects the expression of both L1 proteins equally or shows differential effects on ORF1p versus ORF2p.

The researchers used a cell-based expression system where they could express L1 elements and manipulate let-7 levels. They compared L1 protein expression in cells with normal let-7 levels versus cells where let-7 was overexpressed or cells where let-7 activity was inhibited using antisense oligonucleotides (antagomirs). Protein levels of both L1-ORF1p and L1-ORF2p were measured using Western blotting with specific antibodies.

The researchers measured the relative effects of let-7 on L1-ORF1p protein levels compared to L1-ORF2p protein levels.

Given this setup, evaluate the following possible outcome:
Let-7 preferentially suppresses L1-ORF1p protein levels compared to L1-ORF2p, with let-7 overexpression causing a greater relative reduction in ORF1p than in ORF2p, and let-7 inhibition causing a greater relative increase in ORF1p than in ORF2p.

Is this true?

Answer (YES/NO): NO